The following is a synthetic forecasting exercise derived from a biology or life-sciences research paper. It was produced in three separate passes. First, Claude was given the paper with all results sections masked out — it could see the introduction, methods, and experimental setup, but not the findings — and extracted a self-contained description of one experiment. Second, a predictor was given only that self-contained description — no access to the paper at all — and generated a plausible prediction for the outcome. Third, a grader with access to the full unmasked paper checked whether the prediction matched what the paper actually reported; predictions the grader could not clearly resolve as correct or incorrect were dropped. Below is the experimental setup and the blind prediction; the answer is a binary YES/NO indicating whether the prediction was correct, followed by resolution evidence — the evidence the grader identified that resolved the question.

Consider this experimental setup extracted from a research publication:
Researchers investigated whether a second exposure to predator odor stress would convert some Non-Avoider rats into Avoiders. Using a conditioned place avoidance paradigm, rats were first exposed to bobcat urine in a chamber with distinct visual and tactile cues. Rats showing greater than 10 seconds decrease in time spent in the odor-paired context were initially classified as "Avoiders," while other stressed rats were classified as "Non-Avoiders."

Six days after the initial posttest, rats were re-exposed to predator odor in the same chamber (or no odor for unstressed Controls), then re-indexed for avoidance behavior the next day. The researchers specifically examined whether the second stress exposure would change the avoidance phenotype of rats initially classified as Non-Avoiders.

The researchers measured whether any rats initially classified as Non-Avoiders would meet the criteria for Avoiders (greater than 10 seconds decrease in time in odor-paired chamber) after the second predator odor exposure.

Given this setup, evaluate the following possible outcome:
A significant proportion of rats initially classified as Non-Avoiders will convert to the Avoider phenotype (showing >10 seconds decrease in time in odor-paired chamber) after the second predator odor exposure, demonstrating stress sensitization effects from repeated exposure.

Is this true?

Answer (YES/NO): NO